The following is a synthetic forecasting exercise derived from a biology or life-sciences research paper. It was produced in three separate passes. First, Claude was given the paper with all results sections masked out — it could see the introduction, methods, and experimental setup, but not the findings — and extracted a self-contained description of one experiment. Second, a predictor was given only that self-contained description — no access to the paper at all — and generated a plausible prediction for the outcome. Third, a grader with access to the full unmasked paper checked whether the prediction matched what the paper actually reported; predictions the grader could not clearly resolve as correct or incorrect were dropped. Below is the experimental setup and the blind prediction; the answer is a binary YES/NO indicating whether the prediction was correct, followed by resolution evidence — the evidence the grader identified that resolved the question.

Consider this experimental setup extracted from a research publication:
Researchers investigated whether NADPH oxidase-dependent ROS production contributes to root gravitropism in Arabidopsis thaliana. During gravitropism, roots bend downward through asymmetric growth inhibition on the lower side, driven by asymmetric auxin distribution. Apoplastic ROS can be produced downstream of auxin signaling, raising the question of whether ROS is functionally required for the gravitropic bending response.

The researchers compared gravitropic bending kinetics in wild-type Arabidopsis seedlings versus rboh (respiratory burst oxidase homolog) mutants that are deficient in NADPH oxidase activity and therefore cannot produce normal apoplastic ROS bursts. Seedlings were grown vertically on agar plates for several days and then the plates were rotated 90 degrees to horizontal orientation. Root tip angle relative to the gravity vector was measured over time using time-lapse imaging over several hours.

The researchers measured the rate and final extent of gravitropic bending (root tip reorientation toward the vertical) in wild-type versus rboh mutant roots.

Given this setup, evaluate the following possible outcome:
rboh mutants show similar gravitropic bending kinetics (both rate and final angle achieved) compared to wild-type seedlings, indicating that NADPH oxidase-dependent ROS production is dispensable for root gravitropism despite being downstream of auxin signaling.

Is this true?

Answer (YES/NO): NO